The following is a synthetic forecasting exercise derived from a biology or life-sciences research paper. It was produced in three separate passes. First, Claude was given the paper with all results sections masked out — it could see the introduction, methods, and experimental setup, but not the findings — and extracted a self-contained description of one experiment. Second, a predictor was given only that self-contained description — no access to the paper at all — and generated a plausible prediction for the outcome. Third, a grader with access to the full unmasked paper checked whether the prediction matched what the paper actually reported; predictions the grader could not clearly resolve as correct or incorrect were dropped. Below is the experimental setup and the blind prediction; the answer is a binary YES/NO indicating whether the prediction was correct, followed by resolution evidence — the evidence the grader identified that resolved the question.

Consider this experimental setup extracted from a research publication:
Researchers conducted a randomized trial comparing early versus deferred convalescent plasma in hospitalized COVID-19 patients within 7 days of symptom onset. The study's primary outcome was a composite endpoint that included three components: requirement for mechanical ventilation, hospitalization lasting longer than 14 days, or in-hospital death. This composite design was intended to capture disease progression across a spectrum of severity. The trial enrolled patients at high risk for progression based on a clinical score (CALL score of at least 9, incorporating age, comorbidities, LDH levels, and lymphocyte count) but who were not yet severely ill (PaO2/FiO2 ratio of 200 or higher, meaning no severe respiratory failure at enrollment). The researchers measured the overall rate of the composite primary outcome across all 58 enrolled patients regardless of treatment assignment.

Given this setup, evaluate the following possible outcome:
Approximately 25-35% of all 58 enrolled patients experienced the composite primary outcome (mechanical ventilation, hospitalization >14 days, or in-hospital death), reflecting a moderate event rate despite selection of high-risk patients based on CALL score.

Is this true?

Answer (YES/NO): YES